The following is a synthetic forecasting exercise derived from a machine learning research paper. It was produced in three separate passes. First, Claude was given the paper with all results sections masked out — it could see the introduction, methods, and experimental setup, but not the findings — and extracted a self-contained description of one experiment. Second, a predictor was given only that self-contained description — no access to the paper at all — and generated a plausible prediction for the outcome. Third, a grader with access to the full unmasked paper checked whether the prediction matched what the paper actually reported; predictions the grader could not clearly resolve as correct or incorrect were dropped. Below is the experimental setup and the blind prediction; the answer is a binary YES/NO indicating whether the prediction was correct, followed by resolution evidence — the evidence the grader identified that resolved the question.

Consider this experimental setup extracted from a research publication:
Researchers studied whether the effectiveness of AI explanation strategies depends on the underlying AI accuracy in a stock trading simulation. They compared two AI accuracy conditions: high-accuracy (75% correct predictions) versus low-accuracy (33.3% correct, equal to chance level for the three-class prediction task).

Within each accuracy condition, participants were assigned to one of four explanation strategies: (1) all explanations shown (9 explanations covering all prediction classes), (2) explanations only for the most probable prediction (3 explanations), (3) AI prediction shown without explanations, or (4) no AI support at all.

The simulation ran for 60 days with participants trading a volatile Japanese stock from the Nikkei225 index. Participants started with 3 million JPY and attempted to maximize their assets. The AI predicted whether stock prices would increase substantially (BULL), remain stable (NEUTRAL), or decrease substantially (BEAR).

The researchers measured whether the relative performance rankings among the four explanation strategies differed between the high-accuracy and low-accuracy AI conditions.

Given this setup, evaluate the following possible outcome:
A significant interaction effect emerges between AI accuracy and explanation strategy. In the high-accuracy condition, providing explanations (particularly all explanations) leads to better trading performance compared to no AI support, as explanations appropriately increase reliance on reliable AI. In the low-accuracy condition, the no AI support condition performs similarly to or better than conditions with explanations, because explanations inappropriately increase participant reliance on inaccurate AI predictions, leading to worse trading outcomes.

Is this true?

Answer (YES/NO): NO